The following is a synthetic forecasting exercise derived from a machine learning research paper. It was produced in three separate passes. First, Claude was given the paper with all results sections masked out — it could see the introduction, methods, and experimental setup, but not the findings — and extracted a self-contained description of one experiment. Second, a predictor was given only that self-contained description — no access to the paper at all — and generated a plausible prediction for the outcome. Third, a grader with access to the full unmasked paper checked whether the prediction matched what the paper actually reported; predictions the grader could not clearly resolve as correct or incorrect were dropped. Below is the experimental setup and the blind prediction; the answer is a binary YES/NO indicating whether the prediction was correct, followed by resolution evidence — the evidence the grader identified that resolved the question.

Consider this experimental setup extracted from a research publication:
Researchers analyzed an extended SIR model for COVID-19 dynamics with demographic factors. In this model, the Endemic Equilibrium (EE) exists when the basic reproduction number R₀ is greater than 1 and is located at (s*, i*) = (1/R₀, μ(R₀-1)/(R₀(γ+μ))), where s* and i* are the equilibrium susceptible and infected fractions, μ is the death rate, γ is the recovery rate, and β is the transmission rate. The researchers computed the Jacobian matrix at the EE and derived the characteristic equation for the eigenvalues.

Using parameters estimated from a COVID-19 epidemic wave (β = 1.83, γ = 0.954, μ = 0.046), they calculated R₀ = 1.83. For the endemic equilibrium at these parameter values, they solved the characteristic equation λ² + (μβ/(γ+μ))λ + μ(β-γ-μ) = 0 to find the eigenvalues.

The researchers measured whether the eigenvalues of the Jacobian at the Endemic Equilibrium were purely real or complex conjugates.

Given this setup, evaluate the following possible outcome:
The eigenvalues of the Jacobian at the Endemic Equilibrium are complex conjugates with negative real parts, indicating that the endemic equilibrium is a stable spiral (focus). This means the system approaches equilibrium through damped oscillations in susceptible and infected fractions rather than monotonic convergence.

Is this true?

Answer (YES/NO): YES